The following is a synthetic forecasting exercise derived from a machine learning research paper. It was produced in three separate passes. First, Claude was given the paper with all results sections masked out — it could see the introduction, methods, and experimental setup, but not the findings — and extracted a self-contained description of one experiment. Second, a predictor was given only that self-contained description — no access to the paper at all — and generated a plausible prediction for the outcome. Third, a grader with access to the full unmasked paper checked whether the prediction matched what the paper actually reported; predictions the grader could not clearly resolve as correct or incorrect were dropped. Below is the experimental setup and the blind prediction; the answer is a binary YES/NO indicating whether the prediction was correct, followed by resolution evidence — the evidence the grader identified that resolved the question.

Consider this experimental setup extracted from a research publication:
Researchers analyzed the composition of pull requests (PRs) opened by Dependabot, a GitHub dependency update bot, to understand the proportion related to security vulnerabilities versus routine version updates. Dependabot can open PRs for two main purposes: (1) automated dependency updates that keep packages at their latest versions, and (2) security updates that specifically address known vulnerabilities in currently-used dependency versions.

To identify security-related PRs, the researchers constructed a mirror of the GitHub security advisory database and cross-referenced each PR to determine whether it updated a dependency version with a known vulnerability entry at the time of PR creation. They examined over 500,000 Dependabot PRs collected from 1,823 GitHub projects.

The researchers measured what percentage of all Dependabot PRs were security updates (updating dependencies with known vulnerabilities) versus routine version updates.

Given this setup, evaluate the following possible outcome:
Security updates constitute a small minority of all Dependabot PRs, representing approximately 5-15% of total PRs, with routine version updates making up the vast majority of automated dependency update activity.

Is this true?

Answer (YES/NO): YES